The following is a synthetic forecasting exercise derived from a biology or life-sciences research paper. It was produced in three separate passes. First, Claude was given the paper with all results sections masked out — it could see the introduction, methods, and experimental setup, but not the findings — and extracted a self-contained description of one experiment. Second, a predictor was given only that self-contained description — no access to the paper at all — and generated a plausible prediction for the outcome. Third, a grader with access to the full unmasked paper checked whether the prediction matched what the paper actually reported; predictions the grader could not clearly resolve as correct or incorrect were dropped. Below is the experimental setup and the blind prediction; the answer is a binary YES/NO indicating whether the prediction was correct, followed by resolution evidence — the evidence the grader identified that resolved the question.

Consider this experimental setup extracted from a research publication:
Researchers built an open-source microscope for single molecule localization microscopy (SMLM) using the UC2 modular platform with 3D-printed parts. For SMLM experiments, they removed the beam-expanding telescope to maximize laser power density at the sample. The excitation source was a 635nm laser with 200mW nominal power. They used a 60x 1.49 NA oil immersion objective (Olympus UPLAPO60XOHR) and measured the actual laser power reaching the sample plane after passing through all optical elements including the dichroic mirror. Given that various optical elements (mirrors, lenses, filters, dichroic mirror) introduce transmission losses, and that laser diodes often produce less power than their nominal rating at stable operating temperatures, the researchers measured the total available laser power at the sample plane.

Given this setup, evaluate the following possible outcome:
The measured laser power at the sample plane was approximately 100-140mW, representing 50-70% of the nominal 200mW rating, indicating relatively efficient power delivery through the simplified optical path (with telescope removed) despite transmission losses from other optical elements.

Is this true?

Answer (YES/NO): NO